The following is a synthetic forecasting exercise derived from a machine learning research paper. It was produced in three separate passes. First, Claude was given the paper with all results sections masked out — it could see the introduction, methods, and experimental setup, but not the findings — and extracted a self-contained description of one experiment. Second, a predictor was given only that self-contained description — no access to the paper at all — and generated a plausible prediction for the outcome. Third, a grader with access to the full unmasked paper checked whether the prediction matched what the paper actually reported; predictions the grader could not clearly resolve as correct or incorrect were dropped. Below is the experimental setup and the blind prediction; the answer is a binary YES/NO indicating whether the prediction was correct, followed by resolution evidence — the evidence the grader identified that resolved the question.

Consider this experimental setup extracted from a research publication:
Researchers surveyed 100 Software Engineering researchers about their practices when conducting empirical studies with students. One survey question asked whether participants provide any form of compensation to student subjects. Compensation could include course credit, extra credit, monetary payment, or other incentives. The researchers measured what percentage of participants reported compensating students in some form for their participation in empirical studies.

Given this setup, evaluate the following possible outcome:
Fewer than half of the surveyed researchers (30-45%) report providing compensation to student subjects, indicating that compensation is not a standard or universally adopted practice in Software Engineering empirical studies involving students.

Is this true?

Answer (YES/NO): NO